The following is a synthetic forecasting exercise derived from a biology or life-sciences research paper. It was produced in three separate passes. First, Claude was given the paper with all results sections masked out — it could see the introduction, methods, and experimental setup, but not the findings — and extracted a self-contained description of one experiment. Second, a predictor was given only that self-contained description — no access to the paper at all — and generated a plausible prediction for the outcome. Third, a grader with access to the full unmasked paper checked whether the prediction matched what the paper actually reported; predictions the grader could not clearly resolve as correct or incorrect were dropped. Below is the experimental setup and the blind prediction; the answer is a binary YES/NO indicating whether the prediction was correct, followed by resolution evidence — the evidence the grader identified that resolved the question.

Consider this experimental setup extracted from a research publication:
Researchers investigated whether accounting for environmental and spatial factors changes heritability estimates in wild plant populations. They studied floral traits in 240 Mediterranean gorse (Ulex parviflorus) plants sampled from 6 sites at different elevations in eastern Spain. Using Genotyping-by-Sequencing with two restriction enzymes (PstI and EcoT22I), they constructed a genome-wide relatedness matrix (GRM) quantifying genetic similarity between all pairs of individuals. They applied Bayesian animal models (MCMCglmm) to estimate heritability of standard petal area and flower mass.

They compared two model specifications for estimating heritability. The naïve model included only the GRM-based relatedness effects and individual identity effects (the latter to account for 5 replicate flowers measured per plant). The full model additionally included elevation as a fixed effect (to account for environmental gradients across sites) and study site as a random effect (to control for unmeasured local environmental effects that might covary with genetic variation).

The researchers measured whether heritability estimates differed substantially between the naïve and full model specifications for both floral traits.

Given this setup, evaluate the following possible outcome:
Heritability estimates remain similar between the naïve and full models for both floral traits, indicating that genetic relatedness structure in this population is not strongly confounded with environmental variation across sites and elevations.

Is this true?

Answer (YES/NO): NO